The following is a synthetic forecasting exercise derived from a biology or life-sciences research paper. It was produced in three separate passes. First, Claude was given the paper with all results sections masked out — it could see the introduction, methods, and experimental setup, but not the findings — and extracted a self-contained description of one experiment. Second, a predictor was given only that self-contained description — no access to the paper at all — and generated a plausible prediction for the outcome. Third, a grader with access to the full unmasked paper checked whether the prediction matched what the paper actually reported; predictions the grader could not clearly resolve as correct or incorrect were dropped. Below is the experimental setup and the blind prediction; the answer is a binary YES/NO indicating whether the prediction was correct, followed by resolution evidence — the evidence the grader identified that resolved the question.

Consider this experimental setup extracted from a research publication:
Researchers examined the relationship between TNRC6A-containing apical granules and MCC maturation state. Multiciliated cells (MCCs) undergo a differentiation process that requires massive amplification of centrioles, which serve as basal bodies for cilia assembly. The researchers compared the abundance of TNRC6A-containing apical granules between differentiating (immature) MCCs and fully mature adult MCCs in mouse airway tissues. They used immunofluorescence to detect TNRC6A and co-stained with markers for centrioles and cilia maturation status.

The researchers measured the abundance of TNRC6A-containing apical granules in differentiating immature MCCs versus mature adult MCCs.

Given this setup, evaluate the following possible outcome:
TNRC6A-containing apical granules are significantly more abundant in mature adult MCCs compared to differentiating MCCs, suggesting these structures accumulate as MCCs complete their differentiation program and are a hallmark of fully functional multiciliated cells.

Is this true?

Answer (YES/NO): NO